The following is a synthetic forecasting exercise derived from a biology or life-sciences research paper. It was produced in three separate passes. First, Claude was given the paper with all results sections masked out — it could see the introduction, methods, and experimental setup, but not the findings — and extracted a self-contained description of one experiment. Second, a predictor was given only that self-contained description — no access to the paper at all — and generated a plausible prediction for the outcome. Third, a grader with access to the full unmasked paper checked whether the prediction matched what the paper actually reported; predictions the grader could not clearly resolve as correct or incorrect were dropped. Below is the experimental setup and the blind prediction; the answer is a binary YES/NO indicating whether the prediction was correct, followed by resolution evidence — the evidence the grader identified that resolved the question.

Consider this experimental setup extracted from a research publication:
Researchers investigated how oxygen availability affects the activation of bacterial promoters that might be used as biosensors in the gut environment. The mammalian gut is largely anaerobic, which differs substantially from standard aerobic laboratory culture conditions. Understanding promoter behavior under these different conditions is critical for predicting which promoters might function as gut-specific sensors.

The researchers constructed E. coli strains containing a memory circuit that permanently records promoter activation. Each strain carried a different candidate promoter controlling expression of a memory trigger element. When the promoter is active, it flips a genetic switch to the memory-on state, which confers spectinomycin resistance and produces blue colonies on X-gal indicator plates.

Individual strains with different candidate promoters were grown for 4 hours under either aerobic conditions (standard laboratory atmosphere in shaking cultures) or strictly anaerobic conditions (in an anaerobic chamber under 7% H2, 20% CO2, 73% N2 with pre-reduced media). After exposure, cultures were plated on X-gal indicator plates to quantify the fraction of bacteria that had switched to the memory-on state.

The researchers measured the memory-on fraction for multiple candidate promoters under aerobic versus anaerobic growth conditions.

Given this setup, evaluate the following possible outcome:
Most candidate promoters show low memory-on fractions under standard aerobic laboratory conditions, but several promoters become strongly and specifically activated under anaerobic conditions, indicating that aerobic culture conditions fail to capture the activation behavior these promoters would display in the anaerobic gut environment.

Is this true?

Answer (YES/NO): NO